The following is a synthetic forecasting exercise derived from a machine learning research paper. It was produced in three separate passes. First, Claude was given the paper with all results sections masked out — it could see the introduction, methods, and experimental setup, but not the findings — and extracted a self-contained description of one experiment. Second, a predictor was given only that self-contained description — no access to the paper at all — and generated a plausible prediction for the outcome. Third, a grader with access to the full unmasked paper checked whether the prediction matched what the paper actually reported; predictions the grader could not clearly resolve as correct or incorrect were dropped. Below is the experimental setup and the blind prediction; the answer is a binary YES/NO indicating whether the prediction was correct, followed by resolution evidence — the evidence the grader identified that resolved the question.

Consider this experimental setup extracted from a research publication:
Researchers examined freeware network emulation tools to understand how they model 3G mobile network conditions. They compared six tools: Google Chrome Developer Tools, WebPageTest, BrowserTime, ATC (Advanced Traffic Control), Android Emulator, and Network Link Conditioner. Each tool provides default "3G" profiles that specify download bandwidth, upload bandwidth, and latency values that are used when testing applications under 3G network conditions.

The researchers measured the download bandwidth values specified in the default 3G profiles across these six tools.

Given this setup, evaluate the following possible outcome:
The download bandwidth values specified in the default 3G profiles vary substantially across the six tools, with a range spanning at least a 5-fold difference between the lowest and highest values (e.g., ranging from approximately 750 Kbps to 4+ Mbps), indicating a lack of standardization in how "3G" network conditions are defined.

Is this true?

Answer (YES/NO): YES